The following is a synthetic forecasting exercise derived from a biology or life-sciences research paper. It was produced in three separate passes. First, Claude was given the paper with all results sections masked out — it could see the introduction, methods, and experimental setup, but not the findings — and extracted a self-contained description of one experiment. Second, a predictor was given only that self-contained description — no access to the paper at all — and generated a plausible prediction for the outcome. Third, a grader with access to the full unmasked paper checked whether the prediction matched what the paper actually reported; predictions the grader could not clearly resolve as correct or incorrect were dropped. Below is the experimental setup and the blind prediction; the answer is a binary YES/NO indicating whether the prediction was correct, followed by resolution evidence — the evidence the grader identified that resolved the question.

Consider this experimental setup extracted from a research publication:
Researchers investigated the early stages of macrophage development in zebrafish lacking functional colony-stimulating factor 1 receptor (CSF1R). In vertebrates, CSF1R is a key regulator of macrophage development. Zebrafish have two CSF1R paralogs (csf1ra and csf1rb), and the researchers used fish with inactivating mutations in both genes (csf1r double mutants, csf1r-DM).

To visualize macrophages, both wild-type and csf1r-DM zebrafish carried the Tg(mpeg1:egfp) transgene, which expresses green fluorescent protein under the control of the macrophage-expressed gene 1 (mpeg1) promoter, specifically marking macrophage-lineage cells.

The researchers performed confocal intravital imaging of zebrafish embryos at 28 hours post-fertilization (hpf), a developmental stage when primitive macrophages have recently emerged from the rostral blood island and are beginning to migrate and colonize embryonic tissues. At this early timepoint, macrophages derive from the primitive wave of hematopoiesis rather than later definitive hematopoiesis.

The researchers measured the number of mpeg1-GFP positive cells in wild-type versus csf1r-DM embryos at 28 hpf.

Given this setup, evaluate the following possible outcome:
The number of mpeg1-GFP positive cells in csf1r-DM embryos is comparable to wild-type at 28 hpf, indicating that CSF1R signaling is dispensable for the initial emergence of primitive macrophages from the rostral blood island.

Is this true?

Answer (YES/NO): NO